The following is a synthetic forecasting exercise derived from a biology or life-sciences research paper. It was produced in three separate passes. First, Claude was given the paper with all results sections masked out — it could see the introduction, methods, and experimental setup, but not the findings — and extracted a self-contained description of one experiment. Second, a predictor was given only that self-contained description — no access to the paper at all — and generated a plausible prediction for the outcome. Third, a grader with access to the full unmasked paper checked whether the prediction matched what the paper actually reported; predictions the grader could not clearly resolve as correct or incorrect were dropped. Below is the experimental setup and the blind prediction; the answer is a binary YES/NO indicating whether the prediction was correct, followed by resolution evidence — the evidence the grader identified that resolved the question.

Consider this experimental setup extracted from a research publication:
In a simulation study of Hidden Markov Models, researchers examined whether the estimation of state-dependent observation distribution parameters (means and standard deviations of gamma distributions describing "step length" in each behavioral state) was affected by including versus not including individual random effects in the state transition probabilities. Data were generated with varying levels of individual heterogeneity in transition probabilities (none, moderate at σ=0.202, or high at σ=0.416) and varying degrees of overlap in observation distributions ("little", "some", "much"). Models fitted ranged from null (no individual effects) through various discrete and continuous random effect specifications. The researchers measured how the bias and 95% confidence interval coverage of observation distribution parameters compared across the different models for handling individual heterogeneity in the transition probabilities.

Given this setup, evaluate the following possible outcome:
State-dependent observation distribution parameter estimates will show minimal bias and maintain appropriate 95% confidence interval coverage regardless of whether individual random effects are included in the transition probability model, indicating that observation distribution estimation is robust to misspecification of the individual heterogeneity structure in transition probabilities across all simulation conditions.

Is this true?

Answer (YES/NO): NO